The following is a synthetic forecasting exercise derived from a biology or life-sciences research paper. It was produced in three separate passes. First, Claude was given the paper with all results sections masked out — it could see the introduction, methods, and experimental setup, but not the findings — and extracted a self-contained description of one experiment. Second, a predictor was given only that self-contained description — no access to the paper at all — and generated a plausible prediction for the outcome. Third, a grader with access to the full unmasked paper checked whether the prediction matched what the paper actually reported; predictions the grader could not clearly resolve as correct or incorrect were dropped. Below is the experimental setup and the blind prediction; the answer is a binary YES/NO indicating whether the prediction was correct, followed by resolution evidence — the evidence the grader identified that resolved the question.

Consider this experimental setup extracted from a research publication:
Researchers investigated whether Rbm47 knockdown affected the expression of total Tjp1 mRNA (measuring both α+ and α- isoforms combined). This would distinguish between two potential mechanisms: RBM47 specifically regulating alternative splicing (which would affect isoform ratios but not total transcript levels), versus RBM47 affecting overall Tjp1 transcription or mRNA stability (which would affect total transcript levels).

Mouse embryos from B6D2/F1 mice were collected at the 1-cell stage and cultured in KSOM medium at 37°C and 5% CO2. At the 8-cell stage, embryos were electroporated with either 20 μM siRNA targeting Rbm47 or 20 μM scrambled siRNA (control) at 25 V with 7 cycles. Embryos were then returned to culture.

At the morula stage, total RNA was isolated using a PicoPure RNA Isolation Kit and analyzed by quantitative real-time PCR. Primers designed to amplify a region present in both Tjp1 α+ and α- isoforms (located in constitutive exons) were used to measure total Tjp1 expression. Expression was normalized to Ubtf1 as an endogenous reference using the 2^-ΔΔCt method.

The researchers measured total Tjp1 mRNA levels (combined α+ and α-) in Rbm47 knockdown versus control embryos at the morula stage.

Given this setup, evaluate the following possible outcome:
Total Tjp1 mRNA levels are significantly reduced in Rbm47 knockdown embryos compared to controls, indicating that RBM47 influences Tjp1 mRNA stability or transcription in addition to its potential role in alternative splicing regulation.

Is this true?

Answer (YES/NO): NO